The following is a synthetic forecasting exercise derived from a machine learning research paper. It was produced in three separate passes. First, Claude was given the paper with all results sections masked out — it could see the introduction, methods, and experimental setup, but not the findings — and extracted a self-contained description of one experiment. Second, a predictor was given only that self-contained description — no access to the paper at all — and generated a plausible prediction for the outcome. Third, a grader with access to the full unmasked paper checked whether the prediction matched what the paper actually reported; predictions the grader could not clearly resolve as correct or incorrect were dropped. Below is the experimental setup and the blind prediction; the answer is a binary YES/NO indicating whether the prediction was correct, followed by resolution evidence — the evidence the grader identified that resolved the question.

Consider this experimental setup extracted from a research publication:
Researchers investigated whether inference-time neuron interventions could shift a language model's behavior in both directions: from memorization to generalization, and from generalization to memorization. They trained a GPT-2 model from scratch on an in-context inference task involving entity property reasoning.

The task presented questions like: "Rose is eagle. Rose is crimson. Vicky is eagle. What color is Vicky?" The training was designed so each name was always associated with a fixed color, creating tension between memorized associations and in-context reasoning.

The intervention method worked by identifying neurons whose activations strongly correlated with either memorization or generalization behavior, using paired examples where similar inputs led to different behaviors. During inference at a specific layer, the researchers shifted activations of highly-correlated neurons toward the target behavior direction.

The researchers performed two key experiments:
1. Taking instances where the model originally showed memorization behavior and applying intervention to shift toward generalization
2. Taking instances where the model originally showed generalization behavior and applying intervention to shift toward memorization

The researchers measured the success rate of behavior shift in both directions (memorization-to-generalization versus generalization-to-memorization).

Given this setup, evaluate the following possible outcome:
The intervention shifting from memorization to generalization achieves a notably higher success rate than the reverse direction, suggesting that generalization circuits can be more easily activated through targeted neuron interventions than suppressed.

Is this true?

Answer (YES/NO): YES